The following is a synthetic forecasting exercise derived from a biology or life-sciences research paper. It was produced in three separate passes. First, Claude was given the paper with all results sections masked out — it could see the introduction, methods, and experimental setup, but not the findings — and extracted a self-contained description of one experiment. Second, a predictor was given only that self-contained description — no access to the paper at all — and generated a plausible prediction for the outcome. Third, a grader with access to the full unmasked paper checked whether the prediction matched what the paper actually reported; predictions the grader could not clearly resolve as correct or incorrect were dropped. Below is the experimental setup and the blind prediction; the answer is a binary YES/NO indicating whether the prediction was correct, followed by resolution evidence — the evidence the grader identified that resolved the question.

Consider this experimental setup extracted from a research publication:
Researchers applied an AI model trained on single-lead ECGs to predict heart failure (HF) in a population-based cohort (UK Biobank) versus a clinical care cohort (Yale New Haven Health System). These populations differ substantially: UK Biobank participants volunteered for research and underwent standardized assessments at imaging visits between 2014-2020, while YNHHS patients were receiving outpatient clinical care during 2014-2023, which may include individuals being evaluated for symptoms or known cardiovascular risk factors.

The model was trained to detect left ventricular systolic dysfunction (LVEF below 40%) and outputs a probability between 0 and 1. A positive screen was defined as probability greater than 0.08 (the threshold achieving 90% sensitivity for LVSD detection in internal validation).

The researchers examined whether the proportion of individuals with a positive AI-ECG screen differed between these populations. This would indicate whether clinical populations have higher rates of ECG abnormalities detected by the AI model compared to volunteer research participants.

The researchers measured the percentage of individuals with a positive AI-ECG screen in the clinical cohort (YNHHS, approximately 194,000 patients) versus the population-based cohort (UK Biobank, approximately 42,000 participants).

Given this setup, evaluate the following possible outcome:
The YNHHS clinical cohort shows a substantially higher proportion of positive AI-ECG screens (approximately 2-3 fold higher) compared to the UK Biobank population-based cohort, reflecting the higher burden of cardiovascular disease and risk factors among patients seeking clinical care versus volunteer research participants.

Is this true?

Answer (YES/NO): NO